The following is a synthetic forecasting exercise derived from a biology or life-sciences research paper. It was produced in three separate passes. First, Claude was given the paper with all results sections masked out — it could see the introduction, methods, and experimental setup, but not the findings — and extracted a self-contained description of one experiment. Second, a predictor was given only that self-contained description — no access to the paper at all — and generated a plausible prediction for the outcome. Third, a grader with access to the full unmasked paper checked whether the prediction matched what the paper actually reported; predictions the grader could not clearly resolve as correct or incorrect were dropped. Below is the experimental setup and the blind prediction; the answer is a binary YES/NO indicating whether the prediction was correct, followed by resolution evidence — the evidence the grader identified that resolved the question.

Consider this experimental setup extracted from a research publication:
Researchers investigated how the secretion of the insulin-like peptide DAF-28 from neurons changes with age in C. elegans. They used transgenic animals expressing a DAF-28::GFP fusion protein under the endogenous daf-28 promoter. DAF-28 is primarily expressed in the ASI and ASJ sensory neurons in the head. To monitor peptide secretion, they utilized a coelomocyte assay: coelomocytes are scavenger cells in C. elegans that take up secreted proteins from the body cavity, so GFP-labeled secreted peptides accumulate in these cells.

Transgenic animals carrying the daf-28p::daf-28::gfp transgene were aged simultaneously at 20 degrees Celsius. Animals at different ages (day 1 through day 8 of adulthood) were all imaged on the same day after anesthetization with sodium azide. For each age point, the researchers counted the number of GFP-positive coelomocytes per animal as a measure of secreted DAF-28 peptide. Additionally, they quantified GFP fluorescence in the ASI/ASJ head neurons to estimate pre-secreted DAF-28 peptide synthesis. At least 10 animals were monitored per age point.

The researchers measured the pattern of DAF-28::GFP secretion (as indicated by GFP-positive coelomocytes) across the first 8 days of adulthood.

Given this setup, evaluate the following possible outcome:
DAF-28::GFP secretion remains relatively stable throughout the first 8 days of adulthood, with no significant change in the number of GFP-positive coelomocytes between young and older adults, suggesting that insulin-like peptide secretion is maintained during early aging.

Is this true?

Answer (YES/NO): NO